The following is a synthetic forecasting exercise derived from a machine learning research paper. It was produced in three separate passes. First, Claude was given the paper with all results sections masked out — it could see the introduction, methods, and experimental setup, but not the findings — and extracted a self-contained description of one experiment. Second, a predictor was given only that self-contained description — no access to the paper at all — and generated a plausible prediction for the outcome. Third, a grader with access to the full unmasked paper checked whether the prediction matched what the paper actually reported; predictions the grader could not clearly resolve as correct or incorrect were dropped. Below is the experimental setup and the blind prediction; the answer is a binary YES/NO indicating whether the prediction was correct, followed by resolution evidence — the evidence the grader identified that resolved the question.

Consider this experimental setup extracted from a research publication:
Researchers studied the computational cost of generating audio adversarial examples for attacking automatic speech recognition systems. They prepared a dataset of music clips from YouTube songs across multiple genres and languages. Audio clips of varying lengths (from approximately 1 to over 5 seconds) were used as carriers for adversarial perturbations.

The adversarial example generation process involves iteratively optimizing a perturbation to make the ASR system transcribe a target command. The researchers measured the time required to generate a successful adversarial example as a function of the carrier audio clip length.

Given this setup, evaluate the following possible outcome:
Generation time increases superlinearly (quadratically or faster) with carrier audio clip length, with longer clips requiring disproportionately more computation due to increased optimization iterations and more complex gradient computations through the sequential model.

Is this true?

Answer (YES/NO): NO